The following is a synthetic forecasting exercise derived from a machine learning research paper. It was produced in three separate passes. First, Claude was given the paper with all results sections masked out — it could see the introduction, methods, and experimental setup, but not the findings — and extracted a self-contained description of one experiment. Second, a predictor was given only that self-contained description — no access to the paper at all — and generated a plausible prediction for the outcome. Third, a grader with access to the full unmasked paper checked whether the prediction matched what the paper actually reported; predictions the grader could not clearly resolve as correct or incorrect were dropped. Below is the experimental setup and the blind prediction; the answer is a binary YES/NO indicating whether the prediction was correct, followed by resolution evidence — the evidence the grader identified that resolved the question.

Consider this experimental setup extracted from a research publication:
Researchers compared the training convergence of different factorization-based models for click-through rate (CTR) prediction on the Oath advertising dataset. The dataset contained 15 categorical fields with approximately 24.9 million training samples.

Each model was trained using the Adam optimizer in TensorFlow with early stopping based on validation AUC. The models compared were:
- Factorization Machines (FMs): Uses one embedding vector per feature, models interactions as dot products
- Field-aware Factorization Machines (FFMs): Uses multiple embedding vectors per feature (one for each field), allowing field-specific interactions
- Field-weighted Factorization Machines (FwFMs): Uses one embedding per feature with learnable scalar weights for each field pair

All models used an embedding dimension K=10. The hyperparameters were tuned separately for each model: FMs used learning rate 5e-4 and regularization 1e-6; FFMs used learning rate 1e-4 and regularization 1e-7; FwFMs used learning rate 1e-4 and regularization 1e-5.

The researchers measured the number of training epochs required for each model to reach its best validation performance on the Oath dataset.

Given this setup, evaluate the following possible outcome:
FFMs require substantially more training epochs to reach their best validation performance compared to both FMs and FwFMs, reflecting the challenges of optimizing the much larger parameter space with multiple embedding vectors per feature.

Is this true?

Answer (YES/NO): NO